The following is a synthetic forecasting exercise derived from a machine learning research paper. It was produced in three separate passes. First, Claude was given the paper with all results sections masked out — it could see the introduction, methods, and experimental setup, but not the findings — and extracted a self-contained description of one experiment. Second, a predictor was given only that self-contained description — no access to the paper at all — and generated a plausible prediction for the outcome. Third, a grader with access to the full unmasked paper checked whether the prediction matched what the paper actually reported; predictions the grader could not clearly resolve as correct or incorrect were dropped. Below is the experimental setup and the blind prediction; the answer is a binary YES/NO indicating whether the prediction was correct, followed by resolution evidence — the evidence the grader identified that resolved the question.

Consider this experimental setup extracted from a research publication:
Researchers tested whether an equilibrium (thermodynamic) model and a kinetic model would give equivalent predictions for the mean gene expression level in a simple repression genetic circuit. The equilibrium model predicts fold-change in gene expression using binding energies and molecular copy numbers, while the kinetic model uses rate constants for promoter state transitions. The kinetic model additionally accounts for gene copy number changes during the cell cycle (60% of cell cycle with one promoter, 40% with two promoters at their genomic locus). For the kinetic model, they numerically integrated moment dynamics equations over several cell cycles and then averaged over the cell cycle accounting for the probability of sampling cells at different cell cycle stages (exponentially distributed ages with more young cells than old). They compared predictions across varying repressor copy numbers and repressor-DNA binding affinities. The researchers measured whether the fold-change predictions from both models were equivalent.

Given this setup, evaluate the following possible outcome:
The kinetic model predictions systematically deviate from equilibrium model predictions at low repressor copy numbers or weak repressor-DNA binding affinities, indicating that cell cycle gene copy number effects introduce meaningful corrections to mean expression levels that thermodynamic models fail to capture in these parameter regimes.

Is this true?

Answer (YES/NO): NO